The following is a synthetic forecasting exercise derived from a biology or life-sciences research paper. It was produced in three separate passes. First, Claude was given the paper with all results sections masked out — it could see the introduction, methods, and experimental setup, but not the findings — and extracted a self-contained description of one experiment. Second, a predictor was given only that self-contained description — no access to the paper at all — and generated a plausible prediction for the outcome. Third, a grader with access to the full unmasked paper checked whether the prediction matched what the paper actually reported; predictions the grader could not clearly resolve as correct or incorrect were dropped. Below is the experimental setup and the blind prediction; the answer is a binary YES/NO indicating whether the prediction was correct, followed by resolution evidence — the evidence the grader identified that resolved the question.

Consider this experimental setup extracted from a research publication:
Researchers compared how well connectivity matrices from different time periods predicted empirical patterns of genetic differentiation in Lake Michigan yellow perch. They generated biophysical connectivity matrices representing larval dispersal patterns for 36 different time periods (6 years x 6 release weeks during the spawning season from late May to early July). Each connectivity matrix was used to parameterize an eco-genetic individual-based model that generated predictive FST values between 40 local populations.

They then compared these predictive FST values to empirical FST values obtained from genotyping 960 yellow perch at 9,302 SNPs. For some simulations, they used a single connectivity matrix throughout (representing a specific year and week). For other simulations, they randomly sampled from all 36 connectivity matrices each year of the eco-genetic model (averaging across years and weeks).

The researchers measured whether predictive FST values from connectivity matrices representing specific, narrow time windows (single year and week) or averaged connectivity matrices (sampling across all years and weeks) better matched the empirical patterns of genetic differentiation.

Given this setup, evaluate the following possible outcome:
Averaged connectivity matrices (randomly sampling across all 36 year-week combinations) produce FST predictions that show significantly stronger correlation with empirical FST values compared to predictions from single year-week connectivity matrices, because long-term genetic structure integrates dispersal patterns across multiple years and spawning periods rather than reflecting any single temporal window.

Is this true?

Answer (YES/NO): NO